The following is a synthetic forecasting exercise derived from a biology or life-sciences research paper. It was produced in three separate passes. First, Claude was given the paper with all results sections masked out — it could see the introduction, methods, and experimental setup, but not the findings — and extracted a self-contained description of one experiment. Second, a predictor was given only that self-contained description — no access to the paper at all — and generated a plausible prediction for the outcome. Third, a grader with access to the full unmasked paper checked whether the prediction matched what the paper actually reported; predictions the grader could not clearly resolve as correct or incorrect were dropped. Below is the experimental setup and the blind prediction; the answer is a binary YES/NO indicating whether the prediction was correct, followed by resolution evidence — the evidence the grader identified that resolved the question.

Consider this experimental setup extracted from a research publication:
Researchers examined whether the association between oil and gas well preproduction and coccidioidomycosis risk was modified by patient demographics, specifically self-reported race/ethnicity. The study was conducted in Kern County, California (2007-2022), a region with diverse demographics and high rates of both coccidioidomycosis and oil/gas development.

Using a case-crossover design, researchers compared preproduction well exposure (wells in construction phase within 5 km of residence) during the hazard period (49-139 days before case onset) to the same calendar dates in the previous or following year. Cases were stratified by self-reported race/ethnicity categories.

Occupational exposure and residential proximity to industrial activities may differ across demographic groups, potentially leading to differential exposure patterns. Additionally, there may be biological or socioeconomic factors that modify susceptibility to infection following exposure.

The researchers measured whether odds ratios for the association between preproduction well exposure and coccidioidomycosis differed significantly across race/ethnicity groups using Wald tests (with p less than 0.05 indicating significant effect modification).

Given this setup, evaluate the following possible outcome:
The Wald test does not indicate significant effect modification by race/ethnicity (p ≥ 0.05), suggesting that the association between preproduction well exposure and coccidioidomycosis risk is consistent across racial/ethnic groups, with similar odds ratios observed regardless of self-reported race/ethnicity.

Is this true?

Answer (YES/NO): YES